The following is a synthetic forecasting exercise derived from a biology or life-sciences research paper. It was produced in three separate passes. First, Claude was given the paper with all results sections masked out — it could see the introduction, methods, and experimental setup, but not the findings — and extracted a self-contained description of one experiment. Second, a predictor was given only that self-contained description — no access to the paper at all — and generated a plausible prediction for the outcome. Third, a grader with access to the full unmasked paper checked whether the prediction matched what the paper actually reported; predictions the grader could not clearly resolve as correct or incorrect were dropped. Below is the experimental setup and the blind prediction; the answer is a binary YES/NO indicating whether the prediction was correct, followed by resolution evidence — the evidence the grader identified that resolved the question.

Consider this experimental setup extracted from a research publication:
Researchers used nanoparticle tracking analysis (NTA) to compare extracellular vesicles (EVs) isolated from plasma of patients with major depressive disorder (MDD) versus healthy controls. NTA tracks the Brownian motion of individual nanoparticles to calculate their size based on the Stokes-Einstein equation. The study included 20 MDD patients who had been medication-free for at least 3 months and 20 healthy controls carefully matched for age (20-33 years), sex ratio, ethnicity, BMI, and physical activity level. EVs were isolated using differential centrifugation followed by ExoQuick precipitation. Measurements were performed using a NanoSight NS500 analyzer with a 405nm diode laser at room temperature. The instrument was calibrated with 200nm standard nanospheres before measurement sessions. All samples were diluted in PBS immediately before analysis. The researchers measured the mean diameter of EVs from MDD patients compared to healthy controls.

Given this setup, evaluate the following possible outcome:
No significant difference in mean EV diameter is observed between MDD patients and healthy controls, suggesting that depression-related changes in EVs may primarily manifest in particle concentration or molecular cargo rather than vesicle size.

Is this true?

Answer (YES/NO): YES